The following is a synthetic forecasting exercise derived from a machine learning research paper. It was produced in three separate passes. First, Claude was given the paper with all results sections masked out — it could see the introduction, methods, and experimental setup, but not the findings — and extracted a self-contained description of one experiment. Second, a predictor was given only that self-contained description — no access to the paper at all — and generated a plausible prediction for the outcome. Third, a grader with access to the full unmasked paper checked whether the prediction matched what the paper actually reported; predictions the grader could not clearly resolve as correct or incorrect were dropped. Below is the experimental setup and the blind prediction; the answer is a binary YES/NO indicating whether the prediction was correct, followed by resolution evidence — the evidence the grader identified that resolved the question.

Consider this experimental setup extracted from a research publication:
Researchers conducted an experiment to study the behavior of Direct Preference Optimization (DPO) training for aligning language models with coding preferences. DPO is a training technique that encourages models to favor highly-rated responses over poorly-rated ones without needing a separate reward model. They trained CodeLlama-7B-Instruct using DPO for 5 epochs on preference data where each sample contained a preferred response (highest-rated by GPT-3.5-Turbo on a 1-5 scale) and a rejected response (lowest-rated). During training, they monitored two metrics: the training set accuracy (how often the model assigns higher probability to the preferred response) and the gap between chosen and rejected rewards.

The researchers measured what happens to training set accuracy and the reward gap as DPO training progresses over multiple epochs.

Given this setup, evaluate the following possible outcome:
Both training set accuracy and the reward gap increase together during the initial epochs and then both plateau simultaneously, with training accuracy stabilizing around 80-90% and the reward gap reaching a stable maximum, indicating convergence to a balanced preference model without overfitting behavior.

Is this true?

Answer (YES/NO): NO